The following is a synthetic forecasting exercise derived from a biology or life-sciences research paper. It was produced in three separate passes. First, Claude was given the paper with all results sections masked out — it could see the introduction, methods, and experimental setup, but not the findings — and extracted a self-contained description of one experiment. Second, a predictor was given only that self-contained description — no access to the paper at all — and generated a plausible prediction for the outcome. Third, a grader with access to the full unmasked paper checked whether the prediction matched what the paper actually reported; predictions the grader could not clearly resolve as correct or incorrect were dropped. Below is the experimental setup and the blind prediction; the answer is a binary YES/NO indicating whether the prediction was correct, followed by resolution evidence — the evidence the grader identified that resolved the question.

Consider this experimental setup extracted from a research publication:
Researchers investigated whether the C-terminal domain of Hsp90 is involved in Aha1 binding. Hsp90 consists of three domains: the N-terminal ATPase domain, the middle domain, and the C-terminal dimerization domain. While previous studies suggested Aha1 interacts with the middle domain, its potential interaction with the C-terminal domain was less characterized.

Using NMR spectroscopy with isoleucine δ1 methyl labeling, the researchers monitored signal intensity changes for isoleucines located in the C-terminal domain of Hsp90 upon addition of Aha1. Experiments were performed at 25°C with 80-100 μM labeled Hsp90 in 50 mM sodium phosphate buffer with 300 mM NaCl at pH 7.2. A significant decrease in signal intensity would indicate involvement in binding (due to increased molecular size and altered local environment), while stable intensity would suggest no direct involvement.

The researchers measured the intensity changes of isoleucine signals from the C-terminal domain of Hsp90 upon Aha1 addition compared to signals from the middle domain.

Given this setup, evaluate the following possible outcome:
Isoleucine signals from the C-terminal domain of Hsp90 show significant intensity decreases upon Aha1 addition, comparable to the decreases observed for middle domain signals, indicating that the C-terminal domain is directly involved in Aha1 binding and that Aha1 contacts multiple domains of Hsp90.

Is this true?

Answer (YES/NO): NO